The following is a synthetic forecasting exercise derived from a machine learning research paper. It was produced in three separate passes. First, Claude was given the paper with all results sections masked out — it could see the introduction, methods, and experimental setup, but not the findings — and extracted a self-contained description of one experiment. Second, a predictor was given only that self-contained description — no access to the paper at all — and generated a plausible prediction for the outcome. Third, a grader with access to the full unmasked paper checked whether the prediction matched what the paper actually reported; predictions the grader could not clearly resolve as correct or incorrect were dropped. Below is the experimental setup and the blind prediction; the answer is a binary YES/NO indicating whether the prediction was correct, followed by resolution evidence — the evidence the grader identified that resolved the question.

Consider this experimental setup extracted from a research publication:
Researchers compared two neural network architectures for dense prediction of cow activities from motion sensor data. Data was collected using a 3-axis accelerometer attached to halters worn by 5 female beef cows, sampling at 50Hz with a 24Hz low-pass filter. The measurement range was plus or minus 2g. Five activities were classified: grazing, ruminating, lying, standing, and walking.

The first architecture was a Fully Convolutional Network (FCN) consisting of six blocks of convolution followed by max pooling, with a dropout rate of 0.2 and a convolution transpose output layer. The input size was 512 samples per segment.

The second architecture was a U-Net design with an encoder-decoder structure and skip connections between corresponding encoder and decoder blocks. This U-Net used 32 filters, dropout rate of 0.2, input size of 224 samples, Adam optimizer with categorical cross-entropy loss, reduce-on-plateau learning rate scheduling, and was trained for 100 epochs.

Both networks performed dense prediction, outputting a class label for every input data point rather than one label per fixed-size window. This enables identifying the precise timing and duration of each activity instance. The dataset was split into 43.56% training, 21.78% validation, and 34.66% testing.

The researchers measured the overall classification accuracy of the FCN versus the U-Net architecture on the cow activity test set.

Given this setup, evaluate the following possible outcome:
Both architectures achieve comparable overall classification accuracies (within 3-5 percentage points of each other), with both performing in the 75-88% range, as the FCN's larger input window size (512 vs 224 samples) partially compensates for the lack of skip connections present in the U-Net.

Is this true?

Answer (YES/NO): NO